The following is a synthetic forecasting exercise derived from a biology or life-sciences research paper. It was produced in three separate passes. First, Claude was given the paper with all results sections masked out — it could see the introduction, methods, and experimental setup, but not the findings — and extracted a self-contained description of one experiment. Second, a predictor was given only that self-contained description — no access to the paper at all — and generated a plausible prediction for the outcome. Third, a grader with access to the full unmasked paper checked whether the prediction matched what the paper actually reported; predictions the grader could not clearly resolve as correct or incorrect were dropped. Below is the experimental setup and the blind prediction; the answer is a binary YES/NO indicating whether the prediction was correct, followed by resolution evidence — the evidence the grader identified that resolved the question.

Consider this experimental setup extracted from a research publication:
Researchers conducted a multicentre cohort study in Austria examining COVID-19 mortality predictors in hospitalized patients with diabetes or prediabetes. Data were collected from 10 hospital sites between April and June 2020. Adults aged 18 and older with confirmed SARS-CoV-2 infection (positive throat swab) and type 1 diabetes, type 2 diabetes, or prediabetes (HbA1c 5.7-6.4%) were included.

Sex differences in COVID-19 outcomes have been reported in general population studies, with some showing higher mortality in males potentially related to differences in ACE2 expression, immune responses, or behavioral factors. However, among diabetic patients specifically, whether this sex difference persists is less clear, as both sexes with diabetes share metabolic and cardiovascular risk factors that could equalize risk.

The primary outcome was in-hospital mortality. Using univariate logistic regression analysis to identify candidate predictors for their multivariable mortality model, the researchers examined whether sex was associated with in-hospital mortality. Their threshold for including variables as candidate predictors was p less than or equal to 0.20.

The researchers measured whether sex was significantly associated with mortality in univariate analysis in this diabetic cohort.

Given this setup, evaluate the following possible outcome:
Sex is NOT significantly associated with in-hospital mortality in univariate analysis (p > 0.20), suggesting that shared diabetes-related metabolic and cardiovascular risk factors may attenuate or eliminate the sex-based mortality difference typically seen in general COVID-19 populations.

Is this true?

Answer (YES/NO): YES